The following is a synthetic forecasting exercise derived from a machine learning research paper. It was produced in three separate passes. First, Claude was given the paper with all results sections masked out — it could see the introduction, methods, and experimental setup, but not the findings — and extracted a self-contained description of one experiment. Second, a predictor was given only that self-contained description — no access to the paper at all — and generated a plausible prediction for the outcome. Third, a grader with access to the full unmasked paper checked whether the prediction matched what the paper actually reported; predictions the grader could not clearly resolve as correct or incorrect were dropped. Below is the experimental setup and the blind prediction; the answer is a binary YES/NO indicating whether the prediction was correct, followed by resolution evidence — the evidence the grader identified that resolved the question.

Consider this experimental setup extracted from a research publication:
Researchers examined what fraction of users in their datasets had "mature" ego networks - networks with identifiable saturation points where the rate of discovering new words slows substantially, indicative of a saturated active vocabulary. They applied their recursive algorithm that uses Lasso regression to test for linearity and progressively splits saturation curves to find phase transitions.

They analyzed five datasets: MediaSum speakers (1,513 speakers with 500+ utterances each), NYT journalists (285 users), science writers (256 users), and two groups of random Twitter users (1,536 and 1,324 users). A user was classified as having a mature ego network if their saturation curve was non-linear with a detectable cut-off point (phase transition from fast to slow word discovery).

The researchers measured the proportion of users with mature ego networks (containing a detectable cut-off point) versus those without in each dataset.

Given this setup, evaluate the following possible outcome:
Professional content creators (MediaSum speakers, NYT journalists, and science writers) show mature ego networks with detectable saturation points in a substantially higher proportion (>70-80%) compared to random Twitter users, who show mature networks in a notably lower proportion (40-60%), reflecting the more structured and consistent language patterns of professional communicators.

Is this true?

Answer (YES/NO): NO